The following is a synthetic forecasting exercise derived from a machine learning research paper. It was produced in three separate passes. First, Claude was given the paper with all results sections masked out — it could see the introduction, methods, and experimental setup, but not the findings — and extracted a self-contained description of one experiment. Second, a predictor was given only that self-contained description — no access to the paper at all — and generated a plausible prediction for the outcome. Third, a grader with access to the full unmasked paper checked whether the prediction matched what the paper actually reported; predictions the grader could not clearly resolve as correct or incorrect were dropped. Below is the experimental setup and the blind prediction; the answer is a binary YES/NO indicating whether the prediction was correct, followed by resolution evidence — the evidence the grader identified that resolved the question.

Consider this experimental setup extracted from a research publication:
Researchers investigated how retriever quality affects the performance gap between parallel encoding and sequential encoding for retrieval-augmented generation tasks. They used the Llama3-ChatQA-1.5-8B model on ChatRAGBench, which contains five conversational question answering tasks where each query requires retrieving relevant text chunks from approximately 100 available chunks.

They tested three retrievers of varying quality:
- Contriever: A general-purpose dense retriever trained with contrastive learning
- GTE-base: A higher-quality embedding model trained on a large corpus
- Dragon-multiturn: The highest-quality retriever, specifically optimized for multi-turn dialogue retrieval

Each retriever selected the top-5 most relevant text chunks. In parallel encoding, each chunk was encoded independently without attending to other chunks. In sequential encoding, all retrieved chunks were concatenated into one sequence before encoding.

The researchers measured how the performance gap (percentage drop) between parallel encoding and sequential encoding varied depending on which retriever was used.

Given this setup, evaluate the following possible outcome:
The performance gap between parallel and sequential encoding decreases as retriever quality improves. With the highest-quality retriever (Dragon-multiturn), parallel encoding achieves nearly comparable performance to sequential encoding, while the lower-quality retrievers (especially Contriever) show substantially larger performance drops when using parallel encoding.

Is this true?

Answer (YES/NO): NO